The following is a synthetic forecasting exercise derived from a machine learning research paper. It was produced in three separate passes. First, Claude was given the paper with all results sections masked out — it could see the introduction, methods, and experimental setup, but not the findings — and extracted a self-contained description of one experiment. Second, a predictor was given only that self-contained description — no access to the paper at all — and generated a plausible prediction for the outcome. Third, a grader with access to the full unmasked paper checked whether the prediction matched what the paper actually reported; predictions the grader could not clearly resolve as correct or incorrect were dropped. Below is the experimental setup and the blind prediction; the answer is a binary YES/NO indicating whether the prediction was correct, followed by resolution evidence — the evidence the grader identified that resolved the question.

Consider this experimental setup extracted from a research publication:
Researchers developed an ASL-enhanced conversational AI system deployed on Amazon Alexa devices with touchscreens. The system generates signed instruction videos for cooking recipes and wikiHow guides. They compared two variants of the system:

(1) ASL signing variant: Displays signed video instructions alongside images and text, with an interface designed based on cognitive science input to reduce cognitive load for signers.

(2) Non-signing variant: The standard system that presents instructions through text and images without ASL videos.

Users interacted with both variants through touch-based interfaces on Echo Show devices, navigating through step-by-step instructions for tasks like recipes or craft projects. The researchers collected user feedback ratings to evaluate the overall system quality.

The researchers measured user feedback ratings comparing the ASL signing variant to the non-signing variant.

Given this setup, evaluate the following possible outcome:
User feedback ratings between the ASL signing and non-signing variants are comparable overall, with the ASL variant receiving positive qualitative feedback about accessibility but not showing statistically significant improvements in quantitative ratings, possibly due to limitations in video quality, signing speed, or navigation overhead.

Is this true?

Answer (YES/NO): YES